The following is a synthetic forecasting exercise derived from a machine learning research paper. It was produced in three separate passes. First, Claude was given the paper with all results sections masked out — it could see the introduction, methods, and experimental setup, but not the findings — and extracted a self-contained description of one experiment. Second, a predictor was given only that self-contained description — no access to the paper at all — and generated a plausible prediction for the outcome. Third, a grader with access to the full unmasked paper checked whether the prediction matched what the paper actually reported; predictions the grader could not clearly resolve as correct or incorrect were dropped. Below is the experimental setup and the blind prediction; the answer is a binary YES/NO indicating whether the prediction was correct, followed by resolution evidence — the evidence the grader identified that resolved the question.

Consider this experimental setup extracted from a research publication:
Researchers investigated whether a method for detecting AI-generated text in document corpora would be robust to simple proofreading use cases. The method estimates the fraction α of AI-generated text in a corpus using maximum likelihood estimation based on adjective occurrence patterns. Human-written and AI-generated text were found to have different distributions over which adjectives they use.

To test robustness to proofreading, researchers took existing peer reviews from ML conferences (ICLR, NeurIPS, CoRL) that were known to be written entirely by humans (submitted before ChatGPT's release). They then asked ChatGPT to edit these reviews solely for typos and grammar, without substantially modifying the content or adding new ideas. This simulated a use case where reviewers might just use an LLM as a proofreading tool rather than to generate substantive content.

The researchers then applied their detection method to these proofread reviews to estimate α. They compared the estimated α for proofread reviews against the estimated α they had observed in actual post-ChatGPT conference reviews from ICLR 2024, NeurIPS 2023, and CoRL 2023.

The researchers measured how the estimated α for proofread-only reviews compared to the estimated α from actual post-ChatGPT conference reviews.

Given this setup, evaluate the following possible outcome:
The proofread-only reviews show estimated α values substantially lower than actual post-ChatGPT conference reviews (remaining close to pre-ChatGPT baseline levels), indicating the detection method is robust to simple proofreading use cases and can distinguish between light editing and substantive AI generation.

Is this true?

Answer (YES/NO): YES